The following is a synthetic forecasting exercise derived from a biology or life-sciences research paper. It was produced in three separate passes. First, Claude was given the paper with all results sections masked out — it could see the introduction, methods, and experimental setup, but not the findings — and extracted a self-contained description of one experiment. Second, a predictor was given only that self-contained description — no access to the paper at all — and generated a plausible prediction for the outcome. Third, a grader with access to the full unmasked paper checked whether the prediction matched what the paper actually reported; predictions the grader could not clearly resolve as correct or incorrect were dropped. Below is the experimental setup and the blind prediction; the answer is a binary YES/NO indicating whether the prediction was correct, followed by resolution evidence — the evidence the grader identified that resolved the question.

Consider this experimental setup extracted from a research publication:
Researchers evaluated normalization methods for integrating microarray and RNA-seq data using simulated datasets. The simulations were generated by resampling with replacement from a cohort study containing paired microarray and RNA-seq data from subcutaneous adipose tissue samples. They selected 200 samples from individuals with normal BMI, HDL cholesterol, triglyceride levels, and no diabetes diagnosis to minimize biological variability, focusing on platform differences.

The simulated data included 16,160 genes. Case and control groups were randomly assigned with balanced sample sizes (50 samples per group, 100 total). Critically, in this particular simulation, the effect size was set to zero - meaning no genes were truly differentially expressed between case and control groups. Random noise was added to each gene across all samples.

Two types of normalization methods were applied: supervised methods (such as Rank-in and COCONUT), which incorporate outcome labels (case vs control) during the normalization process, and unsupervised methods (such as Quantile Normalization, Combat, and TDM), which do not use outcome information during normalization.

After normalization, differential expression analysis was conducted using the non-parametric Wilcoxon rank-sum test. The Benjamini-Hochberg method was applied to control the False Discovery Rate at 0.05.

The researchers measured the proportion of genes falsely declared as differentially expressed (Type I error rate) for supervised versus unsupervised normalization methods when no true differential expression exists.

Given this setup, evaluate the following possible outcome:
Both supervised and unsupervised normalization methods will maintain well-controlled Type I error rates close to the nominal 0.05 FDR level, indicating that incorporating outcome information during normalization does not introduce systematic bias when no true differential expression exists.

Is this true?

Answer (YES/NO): NO